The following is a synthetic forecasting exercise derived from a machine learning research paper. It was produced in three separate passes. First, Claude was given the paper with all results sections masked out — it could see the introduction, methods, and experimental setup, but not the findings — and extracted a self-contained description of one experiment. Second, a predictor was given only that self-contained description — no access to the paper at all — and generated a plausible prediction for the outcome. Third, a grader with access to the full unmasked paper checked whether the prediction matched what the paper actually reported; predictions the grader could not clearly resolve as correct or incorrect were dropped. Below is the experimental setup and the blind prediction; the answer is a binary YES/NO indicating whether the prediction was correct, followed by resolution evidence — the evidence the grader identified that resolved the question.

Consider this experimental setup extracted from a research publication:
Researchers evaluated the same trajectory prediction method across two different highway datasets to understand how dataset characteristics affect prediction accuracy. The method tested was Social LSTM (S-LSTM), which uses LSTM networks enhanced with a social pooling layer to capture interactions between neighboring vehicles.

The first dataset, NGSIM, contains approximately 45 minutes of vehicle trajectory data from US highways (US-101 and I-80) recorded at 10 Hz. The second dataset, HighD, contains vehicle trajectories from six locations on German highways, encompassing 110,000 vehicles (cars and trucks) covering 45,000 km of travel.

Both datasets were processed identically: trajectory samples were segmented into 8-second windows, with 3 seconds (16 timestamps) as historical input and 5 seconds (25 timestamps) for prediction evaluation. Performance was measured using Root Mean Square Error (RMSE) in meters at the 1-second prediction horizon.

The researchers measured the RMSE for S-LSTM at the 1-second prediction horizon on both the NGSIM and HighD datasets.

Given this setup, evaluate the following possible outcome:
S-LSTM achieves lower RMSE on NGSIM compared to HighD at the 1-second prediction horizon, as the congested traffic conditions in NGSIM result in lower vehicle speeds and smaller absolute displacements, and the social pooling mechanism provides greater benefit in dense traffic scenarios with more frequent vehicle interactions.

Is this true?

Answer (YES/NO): NO